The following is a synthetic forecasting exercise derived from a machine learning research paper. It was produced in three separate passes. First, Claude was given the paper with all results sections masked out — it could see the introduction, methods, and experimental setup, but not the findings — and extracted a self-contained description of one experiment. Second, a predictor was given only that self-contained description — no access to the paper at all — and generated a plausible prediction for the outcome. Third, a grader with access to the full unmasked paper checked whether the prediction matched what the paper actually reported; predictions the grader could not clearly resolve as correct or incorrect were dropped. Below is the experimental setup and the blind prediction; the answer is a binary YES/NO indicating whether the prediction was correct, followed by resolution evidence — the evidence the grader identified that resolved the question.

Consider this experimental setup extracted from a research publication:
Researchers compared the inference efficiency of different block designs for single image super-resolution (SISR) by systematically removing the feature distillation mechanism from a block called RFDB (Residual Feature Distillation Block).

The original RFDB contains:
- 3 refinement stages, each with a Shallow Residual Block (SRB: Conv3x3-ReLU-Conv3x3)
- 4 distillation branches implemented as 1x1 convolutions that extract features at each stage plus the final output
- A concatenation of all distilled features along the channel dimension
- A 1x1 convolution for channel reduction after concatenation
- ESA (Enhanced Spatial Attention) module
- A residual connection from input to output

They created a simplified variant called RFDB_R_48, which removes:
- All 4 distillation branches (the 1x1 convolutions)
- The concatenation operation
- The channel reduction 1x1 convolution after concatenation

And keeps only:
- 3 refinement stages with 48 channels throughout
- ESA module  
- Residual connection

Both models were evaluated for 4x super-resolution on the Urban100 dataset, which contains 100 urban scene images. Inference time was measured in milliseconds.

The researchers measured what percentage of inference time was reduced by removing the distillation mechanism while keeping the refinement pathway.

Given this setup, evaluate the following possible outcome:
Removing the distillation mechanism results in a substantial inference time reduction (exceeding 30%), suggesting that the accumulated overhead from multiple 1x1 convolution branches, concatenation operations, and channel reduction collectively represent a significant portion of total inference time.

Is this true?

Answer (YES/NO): NO